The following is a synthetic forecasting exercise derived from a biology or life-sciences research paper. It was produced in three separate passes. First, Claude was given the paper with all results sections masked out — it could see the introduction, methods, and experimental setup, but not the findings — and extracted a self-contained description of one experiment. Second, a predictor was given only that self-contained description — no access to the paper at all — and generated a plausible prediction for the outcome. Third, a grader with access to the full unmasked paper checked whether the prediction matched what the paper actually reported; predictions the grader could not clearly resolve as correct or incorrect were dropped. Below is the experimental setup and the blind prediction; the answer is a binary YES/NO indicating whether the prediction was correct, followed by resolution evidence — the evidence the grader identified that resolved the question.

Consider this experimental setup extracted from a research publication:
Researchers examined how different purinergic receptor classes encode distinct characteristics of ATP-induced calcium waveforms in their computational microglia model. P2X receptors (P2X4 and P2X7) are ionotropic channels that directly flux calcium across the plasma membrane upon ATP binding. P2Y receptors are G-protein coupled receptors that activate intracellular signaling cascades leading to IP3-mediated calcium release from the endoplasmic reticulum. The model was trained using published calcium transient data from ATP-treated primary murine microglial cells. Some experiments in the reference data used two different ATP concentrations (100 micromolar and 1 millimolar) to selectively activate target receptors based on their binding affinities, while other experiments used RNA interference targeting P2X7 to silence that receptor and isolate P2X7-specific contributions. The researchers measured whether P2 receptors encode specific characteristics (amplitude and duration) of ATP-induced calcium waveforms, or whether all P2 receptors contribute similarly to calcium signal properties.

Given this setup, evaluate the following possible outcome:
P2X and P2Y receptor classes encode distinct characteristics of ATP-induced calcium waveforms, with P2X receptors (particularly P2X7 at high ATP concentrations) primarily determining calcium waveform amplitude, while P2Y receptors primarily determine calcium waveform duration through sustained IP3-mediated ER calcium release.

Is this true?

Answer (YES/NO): NO